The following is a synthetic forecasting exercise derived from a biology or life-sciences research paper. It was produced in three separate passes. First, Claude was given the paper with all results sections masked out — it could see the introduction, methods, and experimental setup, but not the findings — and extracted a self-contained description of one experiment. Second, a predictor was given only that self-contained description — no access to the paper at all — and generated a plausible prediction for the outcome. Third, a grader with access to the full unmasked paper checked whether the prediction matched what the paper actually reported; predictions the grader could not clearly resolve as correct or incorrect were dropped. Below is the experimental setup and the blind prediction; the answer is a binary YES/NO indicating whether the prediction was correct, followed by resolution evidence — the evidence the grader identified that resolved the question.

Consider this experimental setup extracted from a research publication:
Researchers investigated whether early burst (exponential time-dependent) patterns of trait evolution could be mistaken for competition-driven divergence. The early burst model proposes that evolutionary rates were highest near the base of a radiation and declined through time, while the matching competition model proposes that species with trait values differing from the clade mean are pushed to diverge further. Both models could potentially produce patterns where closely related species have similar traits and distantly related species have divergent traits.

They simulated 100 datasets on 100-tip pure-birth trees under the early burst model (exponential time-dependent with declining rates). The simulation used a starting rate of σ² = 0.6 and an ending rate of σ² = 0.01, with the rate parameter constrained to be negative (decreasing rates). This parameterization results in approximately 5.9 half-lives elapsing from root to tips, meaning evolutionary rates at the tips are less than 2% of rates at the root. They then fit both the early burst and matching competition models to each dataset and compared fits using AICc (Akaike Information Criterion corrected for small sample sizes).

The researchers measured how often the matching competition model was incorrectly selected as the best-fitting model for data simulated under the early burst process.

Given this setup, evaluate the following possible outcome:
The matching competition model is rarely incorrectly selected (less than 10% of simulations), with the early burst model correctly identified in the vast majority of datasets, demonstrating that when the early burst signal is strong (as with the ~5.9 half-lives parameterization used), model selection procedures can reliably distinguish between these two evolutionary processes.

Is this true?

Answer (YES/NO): NO